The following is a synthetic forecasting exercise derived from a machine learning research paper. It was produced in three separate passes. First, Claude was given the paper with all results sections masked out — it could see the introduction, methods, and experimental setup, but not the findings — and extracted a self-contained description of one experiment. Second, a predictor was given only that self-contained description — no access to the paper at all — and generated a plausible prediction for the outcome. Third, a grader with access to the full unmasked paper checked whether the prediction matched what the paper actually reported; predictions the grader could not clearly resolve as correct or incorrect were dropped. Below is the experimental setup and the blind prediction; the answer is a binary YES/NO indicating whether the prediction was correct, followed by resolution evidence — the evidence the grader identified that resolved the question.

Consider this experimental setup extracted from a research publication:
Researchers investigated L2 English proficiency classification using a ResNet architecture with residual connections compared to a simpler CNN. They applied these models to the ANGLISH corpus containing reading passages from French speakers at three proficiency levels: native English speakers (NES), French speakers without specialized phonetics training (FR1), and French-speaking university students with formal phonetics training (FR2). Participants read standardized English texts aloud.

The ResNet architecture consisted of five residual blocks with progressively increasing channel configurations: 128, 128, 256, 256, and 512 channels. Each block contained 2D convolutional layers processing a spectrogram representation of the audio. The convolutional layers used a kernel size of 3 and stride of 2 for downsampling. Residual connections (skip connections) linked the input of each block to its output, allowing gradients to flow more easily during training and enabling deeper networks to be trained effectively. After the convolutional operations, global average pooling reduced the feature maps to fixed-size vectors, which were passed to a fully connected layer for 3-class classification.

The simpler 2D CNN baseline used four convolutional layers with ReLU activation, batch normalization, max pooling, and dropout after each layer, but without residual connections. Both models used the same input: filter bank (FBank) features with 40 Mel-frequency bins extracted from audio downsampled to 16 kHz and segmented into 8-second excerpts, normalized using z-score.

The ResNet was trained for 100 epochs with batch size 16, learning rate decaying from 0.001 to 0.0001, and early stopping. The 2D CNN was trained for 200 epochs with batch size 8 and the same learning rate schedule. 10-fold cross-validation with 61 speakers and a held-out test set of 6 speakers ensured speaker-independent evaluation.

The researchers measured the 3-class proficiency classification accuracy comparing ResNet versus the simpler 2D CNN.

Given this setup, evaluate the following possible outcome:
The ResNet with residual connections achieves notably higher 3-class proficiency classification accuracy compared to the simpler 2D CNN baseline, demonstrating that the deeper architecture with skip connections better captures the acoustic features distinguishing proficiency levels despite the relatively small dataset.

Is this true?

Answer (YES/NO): YES